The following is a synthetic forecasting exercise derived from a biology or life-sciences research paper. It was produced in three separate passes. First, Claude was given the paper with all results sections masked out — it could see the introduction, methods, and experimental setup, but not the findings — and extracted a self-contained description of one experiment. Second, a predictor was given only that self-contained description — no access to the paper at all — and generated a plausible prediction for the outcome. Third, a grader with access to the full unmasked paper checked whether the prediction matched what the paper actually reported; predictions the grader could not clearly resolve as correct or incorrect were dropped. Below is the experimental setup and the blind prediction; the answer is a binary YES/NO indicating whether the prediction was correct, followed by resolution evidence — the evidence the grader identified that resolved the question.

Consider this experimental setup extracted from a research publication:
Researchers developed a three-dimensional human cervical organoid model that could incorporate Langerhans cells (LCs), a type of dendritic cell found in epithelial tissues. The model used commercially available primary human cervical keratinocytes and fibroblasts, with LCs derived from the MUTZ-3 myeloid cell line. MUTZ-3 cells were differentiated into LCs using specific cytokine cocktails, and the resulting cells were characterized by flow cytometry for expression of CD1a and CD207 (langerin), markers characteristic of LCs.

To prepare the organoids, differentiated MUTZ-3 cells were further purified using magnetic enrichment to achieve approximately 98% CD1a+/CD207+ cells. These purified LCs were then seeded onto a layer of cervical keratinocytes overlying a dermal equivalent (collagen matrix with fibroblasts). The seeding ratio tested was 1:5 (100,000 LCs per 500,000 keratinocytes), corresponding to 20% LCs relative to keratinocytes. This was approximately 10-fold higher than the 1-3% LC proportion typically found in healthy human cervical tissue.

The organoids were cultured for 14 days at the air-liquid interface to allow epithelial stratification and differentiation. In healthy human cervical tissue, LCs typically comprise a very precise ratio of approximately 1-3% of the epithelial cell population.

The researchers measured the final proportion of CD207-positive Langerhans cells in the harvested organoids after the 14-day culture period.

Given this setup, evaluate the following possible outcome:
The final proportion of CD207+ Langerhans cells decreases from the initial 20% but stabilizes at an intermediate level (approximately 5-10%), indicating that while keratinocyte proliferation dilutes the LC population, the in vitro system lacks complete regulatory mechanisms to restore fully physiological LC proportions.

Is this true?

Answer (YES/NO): NO